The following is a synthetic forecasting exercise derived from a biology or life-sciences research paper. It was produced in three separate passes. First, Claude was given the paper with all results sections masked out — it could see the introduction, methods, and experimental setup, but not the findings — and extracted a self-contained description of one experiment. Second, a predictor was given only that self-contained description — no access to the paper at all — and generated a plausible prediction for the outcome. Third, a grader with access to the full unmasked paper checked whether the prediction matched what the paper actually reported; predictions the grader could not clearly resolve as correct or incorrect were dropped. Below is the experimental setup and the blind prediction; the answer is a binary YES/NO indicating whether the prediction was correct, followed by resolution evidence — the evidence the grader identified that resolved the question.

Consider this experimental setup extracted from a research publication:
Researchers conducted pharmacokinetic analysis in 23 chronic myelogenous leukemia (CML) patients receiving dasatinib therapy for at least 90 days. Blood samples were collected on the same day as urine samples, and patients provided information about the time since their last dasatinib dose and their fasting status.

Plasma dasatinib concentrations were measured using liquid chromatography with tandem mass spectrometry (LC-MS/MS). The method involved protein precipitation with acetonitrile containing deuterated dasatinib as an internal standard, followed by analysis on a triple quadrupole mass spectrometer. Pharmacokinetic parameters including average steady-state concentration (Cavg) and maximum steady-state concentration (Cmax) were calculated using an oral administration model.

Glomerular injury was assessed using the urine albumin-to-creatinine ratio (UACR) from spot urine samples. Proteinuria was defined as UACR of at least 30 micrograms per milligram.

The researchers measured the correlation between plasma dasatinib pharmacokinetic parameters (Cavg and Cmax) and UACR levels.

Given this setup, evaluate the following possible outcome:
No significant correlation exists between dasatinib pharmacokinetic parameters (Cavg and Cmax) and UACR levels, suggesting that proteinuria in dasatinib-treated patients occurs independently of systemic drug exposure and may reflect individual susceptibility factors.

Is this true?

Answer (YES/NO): NO